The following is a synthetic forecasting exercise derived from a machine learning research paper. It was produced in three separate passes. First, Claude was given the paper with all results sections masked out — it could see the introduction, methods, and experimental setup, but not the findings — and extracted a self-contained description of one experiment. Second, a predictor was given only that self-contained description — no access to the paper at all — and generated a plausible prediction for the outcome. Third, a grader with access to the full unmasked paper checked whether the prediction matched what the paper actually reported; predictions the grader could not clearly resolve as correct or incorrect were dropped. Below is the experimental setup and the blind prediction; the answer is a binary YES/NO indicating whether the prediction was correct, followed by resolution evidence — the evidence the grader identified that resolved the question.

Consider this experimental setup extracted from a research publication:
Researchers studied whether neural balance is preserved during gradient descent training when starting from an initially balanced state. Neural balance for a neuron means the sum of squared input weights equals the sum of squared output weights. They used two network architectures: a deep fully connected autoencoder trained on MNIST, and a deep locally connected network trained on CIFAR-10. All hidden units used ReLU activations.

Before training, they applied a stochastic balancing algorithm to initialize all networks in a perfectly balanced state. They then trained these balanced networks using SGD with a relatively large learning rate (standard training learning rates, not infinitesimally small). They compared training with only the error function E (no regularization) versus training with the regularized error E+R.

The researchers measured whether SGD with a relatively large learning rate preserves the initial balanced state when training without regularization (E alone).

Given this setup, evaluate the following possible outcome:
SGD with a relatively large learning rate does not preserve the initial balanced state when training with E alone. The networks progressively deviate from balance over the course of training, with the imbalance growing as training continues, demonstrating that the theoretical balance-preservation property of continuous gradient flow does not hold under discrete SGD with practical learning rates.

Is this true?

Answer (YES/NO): YES